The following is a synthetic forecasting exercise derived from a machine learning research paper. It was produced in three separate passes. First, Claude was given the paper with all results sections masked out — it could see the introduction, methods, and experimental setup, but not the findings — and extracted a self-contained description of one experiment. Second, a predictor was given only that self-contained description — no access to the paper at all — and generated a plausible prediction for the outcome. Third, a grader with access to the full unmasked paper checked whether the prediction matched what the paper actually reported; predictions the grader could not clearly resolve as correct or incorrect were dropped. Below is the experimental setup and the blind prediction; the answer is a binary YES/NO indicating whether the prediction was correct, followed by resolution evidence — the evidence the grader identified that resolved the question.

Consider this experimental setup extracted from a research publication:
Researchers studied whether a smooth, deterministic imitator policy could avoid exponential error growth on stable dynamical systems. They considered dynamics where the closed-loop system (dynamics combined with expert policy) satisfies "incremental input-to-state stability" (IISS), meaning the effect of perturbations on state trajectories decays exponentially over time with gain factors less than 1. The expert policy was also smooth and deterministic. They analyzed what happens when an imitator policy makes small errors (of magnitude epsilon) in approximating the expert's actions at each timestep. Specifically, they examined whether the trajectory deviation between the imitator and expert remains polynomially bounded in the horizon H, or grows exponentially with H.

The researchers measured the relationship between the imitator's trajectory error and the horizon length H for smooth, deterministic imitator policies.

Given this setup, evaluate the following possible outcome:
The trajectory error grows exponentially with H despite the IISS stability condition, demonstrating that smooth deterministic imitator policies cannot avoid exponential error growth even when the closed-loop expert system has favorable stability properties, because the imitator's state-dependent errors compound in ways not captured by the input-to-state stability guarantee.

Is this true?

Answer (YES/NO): YES